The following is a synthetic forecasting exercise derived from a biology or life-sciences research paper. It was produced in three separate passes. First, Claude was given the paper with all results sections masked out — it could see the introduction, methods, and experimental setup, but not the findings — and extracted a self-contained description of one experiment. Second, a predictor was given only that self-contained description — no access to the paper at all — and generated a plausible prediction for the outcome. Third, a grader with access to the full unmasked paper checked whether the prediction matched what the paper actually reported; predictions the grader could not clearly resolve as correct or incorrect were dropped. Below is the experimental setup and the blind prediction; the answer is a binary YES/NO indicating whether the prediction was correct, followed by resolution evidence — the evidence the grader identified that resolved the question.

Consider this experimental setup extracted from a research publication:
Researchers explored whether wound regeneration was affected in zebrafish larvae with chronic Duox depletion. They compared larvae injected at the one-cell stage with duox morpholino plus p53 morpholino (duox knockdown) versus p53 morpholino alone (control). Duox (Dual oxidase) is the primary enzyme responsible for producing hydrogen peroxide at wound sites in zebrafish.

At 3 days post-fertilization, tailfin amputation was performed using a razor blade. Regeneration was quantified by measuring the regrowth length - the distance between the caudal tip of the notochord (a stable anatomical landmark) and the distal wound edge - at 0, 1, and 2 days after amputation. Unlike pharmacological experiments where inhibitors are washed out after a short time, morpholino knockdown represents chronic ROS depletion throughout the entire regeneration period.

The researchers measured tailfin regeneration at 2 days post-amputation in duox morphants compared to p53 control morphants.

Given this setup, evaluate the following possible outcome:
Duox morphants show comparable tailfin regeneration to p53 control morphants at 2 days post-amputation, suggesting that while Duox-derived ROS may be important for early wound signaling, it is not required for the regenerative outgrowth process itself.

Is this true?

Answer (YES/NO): NO